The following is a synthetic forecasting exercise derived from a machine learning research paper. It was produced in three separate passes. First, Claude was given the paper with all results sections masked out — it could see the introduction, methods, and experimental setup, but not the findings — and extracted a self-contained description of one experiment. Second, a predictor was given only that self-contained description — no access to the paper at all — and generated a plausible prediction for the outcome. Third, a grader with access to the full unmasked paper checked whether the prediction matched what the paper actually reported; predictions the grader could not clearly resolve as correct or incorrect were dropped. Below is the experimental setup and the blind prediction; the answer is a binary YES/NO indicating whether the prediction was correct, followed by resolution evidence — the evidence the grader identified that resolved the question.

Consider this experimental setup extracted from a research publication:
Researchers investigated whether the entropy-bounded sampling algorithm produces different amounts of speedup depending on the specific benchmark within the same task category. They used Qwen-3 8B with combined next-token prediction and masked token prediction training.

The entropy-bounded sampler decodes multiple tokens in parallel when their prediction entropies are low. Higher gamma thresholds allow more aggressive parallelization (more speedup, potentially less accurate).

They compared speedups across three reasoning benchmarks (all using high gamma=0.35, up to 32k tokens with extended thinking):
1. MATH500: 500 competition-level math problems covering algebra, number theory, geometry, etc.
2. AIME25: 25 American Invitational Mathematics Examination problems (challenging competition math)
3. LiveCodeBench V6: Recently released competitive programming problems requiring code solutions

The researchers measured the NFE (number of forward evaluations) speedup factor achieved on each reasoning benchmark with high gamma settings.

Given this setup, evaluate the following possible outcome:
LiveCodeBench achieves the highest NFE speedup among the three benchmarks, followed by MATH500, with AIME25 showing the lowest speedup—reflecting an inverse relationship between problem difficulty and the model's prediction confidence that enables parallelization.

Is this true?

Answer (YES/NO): NO